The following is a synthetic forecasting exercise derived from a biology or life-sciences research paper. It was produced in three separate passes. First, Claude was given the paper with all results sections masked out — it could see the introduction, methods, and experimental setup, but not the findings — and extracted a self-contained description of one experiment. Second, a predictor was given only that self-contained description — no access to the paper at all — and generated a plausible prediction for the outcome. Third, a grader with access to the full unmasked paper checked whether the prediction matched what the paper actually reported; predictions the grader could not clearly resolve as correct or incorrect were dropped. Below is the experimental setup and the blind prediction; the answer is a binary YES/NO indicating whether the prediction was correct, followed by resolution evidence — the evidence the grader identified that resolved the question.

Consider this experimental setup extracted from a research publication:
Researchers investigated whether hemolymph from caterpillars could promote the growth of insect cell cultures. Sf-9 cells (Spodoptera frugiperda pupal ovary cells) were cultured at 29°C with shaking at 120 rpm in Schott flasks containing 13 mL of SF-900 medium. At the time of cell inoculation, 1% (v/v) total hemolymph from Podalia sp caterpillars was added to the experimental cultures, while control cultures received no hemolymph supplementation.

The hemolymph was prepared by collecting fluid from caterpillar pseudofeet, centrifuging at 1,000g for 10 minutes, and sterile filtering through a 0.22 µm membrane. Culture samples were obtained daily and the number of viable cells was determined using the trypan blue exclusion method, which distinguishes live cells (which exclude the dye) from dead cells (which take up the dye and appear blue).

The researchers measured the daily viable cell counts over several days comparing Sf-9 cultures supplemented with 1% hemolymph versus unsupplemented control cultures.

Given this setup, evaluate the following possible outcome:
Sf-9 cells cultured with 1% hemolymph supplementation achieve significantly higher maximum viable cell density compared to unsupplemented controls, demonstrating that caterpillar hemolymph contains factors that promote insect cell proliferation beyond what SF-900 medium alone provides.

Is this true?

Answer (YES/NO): NO